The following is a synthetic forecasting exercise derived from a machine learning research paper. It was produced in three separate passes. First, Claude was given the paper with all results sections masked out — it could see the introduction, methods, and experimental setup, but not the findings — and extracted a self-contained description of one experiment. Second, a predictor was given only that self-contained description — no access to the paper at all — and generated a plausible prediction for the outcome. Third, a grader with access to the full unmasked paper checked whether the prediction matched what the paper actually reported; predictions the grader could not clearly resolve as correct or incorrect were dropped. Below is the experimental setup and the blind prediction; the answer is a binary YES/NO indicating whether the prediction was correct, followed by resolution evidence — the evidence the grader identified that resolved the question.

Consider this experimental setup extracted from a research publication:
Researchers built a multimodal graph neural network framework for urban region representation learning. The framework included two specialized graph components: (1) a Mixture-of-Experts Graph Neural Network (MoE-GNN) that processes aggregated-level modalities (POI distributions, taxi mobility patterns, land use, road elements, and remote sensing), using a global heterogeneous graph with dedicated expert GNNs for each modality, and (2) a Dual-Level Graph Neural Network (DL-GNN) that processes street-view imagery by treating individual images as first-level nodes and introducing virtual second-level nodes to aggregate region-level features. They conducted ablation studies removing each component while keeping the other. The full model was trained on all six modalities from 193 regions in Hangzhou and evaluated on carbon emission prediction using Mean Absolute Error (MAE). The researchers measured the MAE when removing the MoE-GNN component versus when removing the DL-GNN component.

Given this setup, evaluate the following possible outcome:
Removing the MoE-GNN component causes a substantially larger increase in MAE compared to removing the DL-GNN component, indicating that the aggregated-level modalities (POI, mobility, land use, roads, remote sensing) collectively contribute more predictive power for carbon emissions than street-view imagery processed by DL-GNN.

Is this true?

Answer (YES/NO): YES